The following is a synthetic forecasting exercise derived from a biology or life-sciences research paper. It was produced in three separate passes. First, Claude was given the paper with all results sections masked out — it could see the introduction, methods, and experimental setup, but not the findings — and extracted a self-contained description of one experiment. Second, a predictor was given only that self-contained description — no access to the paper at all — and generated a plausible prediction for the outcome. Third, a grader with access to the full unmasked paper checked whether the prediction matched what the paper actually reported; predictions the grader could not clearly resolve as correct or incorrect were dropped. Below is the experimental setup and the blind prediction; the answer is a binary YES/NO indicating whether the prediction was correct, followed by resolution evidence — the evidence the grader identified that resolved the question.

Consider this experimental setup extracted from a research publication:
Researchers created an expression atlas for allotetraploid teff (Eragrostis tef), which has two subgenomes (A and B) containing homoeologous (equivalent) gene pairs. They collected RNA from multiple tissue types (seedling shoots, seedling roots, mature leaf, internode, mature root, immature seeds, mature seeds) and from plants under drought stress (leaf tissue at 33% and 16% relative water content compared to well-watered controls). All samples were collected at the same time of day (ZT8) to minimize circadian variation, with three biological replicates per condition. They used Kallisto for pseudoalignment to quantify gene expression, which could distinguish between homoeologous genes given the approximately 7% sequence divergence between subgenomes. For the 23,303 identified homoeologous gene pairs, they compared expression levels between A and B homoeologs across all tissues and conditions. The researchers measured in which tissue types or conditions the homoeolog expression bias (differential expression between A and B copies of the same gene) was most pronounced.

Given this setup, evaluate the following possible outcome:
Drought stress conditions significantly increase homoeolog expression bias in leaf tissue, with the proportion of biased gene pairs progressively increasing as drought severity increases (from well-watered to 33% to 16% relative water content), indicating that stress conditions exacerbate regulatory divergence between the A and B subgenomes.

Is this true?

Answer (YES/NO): NO